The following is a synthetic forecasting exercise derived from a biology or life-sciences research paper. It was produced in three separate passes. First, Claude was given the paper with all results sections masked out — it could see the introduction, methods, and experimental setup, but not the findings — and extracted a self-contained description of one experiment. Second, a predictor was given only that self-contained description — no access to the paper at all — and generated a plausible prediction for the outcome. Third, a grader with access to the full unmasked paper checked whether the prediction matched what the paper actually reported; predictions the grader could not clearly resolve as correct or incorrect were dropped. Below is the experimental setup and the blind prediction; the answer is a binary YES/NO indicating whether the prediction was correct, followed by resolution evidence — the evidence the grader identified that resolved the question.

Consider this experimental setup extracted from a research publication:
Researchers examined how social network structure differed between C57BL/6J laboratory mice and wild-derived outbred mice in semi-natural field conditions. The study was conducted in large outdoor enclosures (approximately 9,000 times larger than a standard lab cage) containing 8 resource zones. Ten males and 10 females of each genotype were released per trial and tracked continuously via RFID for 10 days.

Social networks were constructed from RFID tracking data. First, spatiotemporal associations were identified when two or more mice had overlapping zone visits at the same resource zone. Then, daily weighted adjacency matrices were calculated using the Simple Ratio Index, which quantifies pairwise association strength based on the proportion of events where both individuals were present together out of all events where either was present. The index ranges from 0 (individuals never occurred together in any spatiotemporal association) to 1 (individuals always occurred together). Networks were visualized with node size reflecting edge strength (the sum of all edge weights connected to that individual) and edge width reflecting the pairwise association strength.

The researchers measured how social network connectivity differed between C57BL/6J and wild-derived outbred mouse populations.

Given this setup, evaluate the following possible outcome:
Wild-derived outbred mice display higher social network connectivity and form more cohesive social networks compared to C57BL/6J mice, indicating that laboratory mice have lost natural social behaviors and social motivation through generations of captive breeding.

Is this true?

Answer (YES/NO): NO